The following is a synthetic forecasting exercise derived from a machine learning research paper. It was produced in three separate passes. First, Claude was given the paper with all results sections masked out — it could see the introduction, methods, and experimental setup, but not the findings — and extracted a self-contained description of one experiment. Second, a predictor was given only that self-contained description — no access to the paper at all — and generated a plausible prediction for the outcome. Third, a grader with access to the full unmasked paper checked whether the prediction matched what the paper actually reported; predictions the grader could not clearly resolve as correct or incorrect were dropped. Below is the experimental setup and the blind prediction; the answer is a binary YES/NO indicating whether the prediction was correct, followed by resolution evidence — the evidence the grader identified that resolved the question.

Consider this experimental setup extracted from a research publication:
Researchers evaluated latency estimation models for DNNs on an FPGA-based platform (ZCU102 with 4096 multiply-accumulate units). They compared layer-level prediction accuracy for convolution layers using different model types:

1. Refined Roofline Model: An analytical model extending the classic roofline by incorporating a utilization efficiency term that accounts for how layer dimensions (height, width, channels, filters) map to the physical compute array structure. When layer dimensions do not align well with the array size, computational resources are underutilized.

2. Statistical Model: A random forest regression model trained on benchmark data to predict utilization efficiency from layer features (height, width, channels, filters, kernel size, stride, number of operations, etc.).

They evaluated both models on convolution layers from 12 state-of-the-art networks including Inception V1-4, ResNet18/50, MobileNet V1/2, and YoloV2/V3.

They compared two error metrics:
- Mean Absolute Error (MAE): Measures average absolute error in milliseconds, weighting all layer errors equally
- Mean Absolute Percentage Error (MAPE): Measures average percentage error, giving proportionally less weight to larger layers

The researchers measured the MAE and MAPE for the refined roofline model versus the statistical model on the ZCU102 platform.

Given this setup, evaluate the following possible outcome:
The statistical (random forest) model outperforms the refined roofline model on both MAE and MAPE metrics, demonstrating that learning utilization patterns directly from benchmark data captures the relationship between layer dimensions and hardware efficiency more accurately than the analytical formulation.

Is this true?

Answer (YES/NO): YES